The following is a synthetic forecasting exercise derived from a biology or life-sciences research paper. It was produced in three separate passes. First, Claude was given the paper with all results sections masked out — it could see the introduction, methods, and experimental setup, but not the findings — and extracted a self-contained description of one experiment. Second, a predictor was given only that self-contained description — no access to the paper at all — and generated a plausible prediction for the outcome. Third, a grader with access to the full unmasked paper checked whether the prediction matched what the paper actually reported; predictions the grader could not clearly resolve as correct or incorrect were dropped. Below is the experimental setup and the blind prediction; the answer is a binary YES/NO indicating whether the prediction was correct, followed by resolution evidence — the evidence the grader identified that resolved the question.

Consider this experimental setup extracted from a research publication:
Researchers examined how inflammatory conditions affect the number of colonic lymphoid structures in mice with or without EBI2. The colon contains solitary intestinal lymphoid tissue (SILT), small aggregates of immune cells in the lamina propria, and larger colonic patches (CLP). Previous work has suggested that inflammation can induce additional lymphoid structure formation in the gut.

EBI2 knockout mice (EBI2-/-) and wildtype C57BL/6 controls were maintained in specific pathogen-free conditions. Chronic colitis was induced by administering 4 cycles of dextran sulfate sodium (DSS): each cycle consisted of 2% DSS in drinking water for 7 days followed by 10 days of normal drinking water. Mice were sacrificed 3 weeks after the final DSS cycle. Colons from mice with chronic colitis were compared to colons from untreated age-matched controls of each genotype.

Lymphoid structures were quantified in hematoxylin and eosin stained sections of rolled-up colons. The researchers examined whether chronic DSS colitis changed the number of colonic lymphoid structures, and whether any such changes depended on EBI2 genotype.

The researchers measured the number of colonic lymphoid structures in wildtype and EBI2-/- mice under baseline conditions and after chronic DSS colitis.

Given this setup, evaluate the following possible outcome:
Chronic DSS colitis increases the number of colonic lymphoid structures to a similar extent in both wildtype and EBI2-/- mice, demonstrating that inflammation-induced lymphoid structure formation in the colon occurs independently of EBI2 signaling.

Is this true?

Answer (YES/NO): NO